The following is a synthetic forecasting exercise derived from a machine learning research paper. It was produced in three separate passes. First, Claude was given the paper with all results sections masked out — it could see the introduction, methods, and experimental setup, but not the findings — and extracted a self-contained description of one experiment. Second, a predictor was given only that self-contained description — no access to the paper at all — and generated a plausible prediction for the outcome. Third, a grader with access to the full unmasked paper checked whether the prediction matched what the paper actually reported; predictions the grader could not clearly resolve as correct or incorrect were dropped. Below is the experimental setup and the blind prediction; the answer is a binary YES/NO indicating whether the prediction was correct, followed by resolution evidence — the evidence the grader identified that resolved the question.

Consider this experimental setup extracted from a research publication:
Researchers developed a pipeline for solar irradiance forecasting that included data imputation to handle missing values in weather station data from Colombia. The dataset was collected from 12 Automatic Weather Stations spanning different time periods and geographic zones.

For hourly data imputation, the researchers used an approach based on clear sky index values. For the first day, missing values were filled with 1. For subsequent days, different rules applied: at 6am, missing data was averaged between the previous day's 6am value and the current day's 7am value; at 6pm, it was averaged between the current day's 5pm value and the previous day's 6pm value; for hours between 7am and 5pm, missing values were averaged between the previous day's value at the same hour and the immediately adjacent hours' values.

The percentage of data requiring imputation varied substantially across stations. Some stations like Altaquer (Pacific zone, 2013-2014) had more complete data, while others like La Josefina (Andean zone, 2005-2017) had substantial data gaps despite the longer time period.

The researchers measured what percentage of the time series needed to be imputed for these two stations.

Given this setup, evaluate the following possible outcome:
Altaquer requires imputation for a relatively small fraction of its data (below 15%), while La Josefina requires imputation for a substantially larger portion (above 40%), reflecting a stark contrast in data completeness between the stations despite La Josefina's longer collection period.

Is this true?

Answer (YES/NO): NO